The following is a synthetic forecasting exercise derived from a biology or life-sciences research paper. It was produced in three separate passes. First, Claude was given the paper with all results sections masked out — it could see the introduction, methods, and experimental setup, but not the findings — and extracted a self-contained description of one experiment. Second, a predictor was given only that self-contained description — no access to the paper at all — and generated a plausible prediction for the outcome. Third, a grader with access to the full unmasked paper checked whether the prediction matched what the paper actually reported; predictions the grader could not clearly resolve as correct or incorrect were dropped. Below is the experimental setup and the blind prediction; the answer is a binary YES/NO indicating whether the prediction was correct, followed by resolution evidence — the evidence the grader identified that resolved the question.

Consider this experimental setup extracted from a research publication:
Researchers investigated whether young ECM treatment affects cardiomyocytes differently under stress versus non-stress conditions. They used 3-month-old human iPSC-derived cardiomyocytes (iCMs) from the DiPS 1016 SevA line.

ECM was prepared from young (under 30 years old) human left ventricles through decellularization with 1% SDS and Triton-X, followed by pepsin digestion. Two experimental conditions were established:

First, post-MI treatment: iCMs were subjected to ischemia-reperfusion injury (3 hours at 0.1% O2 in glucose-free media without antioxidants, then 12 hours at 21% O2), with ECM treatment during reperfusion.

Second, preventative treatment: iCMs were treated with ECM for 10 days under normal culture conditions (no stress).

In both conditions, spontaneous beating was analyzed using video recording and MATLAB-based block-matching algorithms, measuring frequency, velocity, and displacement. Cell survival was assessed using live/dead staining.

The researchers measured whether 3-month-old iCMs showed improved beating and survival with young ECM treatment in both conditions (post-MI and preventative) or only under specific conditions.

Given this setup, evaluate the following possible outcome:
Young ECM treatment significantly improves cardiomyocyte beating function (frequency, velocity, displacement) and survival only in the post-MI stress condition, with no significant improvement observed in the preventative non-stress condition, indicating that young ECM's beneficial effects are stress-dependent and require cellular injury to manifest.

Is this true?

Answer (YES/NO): NO